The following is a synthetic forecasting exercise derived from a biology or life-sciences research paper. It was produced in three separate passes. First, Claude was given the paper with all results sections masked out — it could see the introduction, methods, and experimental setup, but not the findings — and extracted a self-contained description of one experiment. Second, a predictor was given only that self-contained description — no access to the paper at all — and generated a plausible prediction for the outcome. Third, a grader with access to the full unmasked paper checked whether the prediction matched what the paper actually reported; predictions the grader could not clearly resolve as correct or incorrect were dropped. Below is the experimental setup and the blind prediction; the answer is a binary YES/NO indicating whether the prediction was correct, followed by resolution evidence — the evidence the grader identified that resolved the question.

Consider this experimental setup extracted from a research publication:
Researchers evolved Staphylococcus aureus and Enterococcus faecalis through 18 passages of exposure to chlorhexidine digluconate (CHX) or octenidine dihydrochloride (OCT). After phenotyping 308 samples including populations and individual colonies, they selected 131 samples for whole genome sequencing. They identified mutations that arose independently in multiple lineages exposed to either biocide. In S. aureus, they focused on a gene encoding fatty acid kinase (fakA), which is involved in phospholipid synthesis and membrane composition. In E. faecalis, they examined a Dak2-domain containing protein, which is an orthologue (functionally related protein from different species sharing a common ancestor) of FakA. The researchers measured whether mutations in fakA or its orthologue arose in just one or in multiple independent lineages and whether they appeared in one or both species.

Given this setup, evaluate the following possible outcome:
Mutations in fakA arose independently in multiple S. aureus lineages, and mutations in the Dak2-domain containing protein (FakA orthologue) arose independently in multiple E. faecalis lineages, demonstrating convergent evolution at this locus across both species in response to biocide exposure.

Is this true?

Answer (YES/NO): NO